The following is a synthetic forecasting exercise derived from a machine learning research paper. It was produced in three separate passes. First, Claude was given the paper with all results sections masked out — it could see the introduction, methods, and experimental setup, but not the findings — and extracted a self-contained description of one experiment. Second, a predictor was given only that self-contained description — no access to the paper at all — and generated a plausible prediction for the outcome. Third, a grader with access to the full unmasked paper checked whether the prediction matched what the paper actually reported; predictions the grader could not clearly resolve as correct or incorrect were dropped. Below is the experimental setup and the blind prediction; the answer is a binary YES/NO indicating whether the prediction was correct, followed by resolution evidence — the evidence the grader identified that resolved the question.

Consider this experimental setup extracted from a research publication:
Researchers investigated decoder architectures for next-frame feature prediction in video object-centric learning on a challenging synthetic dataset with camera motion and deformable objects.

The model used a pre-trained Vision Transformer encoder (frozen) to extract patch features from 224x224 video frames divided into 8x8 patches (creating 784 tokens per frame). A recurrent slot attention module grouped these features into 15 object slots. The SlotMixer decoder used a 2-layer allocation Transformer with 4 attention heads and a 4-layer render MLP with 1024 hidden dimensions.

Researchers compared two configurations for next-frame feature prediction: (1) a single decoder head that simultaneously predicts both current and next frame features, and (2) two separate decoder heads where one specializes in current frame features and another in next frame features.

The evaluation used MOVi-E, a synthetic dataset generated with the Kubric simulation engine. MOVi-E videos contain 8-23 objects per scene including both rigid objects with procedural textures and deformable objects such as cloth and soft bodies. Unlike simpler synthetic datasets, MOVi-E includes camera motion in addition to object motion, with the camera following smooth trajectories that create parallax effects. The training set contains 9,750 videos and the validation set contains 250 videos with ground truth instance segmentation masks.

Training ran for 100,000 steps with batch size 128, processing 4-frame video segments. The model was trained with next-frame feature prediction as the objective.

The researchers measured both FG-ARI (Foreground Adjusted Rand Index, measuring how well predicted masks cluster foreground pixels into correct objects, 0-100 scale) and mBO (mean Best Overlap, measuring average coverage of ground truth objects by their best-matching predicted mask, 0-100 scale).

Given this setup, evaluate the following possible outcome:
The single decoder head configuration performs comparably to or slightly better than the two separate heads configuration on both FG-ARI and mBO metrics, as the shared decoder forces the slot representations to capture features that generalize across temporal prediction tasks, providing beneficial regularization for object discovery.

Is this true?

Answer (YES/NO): NO